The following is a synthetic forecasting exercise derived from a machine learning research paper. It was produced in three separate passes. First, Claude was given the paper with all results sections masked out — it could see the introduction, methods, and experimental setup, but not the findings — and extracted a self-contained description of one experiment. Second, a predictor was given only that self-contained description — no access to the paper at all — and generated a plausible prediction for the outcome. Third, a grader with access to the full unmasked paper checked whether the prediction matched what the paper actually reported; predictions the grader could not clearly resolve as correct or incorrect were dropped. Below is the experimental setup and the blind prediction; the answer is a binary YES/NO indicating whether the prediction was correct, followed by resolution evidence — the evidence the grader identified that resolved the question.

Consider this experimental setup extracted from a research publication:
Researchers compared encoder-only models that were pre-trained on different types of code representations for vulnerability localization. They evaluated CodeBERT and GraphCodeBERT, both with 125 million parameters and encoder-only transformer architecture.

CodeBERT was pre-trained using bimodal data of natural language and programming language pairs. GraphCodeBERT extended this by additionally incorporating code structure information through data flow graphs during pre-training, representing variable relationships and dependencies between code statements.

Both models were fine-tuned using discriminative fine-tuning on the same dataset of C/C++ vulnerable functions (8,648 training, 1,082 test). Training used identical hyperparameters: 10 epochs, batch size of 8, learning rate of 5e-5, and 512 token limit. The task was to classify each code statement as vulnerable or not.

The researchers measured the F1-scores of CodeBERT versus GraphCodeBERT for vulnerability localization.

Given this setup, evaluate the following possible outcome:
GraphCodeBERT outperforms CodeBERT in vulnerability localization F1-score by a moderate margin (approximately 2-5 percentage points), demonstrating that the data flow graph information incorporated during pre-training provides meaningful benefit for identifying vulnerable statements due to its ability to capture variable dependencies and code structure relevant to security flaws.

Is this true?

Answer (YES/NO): NO